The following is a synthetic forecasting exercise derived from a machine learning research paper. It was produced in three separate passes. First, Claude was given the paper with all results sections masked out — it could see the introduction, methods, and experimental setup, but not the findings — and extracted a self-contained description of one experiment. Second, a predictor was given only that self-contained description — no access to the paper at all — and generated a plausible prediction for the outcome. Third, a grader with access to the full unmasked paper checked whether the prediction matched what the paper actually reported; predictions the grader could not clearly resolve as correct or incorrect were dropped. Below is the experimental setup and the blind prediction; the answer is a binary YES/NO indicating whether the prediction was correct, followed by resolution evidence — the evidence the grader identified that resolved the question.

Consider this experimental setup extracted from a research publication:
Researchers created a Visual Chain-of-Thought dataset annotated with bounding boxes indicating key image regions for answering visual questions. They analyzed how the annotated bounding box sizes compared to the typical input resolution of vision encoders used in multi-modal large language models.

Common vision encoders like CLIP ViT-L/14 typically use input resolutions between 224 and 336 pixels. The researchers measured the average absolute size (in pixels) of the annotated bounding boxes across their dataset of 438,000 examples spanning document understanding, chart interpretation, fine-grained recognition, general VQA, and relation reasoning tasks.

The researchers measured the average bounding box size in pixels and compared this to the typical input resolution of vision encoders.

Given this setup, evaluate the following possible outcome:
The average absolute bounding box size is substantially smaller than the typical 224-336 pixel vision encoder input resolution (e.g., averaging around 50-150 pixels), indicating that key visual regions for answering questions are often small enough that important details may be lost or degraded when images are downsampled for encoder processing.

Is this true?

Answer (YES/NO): NO